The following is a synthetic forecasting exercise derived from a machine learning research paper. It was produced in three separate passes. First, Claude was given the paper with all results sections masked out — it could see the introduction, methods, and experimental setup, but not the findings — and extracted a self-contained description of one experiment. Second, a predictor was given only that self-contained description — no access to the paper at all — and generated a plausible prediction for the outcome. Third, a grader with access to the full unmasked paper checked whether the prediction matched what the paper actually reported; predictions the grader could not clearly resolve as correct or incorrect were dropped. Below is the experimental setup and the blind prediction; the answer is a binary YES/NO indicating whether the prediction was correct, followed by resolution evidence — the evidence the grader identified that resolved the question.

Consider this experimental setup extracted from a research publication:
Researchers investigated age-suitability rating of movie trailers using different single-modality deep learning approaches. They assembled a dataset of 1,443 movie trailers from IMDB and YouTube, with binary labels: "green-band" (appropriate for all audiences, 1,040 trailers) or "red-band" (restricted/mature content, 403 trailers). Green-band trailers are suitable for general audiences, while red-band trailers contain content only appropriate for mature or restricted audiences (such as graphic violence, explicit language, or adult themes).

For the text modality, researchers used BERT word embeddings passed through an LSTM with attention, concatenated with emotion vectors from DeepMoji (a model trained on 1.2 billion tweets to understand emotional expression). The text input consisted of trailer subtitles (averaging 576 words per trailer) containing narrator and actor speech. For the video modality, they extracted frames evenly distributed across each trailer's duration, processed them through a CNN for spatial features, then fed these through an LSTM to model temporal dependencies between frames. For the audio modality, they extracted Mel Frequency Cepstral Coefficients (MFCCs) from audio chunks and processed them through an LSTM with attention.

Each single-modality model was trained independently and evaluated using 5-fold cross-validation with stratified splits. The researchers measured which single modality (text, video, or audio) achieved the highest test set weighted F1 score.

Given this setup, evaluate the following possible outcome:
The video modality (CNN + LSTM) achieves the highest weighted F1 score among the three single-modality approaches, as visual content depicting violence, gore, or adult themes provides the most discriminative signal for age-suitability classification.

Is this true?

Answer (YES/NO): NO